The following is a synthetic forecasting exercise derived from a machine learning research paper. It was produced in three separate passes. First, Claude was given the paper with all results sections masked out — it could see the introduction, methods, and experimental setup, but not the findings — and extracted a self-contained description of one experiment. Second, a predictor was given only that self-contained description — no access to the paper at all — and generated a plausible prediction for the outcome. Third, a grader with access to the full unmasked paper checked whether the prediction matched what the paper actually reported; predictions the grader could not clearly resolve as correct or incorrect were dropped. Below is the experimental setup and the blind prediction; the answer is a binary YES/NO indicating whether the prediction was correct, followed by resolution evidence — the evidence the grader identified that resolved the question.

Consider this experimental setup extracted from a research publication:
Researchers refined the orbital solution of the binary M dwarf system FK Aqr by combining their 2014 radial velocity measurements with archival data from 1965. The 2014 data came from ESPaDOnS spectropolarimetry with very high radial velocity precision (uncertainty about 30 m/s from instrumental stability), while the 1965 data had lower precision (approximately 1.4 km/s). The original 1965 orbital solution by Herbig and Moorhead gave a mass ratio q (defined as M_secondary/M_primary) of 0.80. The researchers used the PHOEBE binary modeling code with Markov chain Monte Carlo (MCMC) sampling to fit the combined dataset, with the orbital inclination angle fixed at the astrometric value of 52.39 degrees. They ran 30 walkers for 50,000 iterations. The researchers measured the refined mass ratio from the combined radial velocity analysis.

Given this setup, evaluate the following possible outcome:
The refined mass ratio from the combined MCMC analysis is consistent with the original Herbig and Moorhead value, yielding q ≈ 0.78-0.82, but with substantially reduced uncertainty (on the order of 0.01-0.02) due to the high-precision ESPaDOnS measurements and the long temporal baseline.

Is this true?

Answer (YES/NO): NO